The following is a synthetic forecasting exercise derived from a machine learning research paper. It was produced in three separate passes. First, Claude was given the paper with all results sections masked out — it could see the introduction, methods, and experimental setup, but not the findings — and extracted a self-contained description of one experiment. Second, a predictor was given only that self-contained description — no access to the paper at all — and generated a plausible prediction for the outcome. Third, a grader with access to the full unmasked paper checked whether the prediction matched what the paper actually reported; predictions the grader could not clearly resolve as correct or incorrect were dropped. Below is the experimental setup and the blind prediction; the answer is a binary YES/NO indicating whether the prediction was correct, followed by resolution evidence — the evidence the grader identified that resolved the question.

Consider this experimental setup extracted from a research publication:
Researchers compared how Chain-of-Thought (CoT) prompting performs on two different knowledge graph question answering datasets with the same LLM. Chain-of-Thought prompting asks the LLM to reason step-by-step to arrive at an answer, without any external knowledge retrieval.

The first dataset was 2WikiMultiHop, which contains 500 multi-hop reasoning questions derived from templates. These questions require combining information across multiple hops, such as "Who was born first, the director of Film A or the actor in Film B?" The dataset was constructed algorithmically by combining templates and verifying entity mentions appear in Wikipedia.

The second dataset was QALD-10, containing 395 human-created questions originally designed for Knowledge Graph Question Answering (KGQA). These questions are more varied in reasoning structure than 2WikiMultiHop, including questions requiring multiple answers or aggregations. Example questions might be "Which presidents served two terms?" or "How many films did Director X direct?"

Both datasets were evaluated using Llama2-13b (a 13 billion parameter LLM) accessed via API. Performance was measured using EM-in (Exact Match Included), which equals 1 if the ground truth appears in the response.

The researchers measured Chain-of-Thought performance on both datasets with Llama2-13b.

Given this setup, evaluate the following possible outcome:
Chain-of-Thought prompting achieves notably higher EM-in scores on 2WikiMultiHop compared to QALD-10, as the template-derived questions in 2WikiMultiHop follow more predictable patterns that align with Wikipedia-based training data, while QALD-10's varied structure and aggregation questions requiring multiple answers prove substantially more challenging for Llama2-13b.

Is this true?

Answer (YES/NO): NO